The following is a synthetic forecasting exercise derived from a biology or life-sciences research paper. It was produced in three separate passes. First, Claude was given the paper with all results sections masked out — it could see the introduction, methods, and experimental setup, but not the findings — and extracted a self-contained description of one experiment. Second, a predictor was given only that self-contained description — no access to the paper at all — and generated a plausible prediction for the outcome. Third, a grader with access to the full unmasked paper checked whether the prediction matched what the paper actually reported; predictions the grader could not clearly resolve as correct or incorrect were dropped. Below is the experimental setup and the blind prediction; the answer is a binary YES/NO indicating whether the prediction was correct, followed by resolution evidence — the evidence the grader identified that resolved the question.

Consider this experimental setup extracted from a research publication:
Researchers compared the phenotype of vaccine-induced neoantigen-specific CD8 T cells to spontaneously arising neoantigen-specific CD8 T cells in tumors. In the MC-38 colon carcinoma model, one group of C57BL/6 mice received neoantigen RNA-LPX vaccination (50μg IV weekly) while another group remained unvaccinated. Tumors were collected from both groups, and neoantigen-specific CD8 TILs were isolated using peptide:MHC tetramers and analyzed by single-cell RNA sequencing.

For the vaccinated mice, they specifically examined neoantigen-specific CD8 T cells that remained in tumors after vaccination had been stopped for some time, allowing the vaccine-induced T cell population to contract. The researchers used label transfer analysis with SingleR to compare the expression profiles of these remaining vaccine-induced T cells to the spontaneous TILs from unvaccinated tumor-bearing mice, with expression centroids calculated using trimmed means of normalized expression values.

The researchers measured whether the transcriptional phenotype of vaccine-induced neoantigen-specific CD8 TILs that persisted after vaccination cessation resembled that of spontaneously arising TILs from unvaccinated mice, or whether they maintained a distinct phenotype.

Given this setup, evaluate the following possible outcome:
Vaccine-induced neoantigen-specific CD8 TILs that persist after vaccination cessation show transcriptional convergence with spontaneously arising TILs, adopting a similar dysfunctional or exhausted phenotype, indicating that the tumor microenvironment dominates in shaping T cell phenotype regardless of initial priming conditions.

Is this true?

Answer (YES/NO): NO